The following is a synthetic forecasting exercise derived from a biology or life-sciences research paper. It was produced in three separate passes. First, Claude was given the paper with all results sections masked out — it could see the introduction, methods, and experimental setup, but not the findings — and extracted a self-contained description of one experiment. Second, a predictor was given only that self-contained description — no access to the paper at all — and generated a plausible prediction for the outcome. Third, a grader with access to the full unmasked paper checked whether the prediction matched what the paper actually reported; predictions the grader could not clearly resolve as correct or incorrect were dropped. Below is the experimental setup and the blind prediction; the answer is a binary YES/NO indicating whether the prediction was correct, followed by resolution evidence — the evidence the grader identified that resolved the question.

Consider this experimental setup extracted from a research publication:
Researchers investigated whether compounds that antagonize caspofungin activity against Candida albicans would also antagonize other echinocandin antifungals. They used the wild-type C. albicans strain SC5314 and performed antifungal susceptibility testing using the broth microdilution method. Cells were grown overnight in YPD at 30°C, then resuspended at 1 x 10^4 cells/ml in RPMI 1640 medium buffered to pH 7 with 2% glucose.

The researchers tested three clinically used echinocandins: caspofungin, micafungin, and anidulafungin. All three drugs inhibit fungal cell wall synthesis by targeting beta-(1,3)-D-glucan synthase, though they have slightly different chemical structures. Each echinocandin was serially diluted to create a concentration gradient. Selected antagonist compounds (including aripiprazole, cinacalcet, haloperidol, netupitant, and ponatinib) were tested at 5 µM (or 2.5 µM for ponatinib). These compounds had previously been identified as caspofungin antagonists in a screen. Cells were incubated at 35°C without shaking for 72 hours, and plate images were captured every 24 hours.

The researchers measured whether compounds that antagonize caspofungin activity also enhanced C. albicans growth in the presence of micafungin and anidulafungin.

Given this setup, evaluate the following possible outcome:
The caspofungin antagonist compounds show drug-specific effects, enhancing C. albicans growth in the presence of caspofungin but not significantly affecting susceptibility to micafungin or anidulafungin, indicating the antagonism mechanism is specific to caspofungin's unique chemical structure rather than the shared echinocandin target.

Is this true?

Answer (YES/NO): NO